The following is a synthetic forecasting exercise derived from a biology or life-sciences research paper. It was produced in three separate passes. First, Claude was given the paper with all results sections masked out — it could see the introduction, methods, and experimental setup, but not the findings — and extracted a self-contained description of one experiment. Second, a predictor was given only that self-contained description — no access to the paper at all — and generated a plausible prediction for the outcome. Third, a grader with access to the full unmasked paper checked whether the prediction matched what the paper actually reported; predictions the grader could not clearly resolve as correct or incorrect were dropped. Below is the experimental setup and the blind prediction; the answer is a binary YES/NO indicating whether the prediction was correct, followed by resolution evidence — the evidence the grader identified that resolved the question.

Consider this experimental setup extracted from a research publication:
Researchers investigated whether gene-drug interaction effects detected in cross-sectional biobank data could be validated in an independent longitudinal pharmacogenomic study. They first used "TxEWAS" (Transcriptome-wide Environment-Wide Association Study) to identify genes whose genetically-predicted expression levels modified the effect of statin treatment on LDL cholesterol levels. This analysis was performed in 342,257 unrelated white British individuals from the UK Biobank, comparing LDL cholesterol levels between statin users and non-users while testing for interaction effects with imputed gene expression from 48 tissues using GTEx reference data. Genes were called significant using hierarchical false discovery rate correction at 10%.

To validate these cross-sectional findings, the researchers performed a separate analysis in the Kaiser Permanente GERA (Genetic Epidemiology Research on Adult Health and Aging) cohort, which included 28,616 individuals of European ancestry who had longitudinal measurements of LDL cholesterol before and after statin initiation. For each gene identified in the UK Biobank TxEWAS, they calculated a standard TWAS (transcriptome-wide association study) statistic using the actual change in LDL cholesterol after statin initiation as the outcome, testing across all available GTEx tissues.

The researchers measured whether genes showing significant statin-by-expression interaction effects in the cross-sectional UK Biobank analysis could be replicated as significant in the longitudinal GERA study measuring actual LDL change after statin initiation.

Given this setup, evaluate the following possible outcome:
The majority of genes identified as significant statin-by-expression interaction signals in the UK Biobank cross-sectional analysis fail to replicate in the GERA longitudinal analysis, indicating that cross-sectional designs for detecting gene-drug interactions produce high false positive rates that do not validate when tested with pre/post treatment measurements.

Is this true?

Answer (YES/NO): NO